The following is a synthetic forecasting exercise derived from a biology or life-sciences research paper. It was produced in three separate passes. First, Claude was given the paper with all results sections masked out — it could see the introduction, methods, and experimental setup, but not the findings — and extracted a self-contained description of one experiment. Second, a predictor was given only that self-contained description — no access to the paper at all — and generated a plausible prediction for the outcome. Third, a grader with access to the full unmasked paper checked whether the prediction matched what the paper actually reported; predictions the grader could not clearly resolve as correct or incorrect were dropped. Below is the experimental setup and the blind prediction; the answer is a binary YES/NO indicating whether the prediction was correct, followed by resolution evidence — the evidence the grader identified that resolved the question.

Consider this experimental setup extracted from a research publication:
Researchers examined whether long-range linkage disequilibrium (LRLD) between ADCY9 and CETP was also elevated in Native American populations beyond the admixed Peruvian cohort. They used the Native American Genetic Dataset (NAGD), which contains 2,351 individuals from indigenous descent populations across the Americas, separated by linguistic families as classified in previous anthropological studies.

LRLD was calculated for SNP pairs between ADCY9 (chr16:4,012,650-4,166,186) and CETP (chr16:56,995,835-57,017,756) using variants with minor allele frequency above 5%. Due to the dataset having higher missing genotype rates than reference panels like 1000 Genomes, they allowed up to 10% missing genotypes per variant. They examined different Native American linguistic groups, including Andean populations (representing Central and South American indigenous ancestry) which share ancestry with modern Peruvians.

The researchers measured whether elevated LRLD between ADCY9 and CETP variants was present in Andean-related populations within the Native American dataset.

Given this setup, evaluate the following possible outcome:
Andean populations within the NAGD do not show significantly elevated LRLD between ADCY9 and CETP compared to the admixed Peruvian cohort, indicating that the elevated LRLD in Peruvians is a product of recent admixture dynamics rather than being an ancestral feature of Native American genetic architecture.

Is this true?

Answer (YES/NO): NO